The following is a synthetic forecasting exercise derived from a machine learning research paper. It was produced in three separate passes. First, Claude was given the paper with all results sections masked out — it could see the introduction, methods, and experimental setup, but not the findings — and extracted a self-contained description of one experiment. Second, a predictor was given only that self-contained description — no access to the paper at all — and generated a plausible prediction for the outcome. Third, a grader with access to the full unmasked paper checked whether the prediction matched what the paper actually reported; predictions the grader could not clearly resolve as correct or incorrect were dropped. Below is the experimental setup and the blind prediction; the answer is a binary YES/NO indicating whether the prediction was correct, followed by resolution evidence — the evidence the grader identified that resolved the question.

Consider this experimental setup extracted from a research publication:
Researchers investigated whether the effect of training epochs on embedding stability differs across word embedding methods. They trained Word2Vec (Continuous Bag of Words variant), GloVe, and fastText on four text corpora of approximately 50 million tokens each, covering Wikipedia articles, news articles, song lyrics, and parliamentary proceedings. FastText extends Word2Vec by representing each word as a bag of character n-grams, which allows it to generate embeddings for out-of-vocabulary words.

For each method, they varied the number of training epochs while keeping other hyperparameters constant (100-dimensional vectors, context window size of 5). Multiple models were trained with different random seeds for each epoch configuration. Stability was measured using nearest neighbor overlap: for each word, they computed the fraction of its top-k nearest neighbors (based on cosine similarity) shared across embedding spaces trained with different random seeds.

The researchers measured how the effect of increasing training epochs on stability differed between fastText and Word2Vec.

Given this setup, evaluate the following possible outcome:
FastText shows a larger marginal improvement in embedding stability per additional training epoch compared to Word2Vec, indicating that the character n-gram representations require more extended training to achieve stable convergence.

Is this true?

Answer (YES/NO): NO